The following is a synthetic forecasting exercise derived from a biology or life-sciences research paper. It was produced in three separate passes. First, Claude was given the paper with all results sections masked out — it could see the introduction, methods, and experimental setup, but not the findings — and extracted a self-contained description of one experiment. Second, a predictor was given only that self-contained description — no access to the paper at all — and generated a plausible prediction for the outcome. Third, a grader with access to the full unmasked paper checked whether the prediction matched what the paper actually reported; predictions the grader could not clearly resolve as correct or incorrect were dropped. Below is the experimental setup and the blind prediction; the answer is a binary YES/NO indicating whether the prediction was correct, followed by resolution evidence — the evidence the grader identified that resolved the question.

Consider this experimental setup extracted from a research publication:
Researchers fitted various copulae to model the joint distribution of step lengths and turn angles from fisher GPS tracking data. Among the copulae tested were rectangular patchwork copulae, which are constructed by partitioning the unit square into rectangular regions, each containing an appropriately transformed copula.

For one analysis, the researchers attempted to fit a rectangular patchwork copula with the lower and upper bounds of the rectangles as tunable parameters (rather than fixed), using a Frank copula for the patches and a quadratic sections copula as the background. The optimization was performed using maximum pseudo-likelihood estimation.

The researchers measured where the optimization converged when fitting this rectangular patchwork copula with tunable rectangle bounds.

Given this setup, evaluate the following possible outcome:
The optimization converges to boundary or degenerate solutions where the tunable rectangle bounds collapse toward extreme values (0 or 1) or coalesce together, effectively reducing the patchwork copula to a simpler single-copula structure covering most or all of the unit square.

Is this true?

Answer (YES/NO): YES